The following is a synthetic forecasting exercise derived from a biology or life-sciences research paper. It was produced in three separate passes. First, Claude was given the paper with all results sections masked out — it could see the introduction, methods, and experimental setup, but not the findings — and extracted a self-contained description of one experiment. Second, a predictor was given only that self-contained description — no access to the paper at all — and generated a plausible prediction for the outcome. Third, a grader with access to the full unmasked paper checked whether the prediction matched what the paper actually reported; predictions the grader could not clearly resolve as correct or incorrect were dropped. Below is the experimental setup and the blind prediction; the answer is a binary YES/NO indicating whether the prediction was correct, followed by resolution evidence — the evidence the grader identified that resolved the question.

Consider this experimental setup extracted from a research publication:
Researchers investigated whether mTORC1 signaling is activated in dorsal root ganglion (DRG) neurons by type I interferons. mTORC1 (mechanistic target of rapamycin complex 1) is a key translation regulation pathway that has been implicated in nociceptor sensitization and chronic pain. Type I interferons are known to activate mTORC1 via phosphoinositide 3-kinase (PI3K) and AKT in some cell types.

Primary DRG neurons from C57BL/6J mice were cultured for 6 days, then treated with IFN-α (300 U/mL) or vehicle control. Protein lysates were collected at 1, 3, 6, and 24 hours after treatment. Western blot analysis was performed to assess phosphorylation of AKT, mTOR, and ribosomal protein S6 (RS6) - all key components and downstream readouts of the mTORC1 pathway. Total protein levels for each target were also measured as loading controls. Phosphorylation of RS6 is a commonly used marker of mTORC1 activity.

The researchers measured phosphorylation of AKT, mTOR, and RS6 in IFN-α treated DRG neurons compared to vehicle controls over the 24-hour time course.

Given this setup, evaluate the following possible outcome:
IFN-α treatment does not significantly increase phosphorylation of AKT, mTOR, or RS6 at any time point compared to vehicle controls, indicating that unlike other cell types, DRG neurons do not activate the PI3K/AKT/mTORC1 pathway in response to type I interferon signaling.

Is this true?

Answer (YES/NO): NO